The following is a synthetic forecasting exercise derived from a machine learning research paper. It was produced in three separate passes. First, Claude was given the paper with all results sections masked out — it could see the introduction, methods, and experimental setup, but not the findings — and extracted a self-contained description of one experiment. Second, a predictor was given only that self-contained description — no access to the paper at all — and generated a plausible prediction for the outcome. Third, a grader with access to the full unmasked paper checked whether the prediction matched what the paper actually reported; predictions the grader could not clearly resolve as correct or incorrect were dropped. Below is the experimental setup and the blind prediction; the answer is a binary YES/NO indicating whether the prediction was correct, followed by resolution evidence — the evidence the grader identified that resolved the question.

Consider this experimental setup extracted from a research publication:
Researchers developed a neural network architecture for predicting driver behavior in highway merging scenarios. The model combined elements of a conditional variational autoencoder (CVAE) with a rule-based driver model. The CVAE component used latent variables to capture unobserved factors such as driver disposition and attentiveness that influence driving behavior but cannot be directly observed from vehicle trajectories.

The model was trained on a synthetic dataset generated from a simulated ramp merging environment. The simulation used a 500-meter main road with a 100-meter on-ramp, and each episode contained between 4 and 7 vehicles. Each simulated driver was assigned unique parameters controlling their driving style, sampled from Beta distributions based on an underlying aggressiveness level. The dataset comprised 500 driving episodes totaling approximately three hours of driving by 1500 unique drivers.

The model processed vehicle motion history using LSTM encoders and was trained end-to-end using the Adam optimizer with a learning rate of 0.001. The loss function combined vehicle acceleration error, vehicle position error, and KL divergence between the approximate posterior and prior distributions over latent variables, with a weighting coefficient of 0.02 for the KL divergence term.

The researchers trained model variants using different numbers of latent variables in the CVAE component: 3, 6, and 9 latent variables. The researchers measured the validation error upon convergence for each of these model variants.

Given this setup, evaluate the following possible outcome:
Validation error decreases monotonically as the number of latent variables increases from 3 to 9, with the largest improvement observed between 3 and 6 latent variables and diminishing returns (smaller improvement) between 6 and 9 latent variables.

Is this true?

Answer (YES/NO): NO